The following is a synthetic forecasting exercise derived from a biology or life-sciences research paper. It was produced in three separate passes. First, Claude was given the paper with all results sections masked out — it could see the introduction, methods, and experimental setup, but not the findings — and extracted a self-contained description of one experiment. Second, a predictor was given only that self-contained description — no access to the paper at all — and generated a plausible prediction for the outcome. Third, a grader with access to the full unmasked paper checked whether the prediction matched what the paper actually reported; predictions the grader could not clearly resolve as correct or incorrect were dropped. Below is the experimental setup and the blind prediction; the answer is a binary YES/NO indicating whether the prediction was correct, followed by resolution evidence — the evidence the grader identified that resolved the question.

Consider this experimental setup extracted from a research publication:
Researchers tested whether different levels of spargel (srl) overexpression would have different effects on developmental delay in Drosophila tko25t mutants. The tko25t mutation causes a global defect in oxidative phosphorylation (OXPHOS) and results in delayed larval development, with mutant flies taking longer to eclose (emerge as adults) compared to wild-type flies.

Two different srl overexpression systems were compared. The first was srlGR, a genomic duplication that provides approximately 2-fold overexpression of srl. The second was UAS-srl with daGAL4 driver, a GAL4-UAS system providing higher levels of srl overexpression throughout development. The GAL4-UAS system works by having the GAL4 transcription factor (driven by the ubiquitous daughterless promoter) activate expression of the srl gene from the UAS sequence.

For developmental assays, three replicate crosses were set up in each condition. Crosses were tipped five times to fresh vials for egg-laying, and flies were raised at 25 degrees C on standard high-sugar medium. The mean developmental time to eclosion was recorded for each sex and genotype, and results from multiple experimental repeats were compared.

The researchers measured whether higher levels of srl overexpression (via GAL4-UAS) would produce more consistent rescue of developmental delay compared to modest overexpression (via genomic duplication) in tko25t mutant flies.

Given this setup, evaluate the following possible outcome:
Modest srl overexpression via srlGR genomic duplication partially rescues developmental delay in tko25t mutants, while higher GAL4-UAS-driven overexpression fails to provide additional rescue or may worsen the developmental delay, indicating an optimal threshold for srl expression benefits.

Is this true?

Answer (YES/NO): NO